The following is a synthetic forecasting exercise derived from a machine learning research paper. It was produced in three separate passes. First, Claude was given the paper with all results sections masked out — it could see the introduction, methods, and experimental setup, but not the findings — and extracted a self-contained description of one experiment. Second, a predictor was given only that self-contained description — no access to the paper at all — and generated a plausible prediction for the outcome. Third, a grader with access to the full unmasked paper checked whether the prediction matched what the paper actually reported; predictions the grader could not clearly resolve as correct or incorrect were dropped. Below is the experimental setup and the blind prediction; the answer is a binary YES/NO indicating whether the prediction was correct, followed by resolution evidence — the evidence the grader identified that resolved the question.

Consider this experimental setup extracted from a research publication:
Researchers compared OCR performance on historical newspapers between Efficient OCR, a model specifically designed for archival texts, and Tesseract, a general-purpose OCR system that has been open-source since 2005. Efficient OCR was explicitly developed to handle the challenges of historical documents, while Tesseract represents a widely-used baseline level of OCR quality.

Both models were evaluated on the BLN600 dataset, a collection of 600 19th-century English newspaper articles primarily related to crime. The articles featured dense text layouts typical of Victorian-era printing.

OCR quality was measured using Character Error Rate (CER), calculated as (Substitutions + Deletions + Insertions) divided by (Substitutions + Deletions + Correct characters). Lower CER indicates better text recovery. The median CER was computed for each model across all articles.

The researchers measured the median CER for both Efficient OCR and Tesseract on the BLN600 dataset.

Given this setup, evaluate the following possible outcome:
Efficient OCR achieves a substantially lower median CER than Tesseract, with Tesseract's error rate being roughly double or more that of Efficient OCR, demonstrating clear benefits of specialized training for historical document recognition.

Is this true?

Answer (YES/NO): NO